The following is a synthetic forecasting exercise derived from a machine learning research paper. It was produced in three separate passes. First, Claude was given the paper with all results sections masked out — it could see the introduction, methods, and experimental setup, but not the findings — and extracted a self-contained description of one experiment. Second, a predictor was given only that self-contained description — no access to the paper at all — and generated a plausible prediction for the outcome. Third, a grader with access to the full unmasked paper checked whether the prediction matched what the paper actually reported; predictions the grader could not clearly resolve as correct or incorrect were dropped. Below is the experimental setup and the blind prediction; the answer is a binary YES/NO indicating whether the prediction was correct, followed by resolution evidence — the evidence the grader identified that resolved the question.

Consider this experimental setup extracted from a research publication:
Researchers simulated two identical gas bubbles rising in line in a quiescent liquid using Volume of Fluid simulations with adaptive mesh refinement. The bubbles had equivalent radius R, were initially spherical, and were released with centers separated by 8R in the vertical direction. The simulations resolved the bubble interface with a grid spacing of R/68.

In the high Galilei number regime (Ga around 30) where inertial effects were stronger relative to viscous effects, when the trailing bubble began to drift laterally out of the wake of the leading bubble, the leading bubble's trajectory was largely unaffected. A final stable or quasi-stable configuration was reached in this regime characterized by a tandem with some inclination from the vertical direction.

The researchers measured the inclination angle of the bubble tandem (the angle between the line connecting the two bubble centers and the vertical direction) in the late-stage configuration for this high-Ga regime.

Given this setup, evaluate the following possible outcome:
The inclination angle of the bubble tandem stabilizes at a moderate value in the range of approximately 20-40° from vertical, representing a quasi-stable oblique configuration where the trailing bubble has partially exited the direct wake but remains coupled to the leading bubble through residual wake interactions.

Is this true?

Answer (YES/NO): NO